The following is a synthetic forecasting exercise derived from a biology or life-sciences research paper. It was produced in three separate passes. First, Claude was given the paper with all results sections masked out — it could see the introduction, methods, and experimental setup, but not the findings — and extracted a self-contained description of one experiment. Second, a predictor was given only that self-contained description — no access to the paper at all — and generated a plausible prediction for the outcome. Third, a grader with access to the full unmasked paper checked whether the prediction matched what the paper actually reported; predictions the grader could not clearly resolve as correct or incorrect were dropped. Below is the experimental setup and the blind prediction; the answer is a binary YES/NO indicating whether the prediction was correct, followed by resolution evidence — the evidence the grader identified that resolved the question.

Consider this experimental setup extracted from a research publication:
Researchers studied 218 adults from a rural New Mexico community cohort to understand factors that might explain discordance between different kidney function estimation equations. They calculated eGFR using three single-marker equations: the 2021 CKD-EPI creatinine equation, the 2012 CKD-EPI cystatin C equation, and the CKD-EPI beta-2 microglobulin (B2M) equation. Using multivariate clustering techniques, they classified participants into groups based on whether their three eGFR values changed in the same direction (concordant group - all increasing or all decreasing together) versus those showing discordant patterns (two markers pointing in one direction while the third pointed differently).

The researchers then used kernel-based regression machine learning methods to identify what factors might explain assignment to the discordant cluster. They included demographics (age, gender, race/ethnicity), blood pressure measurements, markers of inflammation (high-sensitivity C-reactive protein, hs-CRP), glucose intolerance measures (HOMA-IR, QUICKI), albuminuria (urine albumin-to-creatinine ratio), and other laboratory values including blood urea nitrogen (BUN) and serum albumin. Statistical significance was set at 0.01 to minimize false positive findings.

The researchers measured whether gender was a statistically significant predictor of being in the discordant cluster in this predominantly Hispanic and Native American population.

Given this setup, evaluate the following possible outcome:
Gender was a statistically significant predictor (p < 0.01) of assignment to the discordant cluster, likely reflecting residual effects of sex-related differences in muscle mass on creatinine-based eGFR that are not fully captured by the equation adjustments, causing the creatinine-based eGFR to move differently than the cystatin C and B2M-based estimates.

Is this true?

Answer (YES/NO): NO